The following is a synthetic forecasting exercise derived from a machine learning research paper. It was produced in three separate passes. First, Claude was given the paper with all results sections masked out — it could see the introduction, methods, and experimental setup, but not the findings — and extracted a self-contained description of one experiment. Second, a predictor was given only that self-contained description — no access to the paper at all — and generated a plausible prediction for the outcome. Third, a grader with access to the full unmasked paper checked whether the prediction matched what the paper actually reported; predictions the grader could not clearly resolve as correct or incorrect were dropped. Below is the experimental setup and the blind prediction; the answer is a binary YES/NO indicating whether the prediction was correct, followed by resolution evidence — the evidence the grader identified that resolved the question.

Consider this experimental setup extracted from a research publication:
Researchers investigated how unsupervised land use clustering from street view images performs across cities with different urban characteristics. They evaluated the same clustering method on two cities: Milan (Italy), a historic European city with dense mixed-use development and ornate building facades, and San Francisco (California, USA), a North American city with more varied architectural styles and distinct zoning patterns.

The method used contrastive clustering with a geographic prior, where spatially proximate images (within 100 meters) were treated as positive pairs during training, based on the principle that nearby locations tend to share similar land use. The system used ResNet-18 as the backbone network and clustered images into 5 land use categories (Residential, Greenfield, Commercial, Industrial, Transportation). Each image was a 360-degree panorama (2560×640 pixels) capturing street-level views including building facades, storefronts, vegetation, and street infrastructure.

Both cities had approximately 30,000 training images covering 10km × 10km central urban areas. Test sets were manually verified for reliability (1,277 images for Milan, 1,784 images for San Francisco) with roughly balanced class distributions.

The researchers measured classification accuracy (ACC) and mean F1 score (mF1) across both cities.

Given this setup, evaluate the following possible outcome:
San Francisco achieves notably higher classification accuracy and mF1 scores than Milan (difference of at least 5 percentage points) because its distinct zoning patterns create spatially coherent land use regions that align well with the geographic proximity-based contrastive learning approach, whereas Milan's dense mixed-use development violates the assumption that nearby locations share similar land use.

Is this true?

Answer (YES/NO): NO